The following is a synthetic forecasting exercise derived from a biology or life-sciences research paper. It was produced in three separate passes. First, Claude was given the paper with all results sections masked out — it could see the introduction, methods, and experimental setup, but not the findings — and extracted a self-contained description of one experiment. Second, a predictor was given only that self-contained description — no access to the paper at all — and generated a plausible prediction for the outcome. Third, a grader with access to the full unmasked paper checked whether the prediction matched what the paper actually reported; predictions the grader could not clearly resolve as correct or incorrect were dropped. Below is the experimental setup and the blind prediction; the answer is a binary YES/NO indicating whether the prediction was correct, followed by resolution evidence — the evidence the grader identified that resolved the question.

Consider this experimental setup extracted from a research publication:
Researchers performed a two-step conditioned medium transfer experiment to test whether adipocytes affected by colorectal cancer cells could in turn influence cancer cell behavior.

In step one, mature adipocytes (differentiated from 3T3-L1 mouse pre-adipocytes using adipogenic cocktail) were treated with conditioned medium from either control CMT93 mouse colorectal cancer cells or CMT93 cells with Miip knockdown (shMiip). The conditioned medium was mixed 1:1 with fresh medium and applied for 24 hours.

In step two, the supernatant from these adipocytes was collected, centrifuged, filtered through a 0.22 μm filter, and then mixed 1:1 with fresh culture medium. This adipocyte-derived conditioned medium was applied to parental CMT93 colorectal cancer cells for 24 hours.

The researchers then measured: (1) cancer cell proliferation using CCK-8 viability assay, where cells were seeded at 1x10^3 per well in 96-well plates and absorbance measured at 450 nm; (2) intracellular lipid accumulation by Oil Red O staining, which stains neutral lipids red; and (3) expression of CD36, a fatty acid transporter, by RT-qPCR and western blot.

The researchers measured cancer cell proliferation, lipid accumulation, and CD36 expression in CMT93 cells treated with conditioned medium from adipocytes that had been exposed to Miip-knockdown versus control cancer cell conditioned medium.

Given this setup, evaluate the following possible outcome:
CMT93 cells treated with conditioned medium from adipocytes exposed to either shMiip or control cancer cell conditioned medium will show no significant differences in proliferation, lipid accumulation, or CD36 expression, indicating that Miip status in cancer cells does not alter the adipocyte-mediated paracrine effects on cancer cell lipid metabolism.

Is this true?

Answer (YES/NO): NO